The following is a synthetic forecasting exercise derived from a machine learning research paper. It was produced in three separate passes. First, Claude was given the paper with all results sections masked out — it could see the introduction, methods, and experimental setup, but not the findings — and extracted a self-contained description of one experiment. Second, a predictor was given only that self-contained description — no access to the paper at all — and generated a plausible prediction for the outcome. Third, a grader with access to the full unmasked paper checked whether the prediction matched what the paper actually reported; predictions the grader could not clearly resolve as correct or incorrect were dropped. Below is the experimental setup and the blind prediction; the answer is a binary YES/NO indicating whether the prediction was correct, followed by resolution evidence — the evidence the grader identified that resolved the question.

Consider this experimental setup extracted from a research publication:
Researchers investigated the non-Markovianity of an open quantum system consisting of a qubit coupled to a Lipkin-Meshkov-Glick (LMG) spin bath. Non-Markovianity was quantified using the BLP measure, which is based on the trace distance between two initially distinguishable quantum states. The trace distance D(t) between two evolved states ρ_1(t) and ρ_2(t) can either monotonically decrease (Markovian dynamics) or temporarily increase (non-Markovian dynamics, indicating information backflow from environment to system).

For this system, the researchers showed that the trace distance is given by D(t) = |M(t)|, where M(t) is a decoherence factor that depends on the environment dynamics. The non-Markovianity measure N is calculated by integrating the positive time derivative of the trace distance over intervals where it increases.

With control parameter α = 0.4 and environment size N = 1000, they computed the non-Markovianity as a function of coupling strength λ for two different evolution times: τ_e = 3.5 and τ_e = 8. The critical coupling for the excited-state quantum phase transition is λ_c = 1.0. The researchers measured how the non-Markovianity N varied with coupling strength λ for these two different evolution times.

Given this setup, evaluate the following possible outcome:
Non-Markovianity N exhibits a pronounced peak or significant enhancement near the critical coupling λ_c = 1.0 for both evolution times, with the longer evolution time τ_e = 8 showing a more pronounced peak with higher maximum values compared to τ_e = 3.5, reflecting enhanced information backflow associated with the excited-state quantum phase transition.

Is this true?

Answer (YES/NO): NO